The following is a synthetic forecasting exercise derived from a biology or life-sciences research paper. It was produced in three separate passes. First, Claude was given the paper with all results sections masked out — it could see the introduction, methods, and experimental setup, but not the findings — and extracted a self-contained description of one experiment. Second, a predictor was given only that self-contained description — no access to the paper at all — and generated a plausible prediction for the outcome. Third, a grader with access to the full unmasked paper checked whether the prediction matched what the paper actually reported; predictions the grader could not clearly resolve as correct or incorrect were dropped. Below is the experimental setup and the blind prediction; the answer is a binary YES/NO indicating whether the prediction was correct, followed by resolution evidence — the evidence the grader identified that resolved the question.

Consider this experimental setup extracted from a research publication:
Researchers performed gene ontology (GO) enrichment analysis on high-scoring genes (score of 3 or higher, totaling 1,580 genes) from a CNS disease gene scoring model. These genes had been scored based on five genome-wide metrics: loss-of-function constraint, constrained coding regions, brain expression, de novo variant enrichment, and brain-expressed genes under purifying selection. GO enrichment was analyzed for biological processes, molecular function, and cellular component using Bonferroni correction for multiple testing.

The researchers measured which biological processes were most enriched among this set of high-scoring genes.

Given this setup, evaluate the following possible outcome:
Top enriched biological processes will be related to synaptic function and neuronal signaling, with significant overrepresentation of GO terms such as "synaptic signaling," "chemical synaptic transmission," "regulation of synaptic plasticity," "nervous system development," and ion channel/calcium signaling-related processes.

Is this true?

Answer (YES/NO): NO